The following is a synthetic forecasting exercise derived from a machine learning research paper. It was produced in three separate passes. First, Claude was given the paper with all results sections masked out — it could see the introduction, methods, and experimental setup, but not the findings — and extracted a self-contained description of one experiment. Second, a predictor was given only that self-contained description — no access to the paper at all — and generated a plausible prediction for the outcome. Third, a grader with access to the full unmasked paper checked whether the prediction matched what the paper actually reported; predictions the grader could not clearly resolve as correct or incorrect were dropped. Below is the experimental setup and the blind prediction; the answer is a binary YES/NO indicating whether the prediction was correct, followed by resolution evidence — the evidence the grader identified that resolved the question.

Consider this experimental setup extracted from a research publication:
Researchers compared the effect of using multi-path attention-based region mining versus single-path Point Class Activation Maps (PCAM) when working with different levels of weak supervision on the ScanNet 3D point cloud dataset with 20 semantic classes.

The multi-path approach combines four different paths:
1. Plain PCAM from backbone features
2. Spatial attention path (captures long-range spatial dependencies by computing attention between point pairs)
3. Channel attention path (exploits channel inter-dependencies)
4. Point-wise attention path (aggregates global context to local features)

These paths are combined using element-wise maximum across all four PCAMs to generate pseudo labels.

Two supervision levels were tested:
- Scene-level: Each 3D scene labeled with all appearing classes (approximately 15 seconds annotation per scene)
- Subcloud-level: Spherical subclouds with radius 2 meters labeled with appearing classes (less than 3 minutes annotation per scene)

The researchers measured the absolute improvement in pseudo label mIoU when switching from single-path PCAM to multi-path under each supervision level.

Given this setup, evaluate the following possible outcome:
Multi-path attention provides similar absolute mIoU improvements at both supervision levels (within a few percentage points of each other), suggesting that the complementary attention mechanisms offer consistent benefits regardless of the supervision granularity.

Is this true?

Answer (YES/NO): NO